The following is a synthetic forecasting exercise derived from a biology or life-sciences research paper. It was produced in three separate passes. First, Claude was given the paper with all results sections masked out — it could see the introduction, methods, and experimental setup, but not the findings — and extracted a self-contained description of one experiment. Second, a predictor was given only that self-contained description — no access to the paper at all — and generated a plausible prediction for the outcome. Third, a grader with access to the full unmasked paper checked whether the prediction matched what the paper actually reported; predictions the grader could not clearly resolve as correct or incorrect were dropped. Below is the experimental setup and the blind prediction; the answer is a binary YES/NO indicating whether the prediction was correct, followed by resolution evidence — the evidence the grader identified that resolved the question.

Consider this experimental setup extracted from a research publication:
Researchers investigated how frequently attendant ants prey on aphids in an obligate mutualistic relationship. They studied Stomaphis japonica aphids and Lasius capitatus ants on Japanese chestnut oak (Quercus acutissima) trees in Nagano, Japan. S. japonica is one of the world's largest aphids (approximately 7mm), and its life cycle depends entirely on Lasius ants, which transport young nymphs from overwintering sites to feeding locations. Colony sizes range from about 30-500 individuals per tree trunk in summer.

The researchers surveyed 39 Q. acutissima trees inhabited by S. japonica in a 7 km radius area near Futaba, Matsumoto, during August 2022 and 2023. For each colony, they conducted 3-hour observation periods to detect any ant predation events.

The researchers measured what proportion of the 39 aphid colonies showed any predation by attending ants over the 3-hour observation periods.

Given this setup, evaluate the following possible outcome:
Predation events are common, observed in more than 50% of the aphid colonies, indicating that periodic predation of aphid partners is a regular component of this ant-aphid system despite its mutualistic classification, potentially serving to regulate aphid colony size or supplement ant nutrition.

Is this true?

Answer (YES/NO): NO